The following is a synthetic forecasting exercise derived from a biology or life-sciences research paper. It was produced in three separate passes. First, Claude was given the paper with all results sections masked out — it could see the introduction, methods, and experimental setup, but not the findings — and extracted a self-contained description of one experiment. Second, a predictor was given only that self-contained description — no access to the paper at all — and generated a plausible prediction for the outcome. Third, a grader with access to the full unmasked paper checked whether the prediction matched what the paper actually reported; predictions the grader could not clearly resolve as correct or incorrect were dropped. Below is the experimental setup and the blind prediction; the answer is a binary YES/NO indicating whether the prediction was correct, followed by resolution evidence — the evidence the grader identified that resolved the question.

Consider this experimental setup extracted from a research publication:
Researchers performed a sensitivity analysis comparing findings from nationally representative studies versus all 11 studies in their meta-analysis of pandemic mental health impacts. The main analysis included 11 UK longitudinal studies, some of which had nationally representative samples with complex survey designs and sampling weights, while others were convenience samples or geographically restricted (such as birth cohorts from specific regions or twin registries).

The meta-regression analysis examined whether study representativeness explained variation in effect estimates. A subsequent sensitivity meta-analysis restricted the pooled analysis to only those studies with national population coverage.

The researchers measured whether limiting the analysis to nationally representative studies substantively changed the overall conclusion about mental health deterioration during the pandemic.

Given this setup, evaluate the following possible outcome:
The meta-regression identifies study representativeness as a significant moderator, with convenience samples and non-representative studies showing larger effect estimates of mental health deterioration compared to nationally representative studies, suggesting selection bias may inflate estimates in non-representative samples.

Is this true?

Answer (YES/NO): NO